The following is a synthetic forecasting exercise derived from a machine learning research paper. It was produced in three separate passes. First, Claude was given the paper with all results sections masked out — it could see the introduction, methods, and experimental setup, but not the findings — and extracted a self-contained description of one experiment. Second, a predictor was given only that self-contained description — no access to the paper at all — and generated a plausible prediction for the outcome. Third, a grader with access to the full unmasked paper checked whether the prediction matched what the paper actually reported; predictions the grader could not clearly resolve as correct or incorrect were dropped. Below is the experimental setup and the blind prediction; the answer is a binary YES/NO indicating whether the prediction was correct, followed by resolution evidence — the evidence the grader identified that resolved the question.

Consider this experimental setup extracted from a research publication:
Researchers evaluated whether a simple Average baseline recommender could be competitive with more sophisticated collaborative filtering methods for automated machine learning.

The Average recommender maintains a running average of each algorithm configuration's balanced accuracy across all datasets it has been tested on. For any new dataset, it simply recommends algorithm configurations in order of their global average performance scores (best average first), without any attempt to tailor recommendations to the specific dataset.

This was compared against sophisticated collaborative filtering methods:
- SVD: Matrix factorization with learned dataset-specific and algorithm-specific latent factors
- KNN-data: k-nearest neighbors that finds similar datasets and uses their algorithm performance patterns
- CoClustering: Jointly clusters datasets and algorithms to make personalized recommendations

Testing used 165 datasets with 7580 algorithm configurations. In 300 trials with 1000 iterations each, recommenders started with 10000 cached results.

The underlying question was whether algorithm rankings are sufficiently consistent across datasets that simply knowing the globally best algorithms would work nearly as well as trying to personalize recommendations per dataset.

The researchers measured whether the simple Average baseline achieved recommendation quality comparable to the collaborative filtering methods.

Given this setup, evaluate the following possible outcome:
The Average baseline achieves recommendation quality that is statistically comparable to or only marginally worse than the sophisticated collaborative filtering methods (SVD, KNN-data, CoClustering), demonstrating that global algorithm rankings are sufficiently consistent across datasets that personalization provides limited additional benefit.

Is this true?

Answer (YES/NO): NO